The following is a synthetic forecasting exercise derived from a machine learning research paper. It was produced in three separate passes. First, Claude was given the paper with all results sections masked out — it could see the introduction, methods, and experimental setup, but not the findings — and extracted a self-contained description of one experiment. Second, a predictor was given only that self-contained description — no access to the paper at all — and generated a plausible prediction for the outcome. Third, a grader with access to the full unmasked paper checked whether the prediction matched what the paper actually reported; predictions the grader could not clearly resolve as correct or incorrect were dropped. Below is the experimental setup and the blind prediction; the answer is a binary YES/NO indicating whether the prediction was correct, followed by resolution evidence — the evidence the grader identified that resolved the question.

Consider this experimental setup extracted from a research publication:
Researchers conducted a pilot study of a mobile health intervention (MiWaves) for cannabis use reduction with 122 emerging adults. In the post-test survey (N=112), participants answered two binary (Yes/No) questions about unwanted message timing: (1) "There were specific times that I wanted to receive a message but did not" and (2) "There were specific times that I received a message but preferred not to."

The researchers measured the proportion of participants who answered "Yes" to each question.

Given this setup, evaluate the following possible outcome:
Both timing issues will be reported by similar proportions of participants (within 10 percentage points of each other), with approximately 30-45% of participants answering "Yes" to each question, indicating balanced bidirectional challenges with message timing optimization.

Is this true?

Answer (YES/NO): NO